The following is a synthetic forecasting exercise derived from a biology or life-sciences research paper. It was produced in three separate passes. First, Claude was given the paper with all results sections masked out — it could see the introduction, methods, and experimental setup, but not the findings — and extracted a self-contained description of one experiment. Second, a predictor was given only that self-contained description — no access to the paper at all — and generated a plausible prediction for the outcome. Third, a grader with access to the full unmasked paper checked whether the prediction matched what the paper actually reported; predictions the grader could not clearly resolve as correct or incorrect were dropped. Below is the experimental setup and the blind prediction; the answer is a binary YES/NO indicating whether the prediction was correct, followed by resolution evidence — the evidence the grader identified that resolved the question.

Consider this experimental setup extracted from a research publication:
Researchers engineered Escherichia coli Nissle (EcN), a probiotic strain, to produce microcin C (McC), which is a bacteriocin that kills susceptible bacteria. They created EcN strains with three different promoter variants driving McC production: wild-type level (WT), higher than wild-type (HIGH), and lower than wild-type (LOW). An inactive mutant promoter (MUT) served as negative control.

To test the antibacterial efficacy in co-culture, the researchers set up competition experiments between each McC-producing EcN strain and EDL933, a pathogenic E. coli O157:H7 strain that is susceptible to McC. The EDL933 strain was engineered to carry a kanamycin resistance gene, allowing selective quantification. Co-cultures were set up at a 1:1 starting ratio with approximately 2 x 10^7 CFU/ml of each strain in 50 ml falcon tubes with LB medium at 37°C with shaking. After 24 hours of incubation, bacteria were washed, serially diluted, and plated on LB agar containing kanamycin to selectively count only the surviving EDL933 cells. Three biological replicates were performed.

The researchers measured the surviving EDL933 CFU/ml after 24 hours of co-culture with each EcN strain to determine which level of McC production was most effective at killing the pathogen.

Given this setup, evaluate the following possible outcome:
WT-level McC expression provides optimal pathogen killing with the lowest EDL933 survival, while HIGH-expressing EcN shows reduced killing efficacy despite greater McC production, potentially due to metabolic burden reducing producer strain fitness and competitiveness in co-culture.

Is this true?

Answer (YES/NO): NO